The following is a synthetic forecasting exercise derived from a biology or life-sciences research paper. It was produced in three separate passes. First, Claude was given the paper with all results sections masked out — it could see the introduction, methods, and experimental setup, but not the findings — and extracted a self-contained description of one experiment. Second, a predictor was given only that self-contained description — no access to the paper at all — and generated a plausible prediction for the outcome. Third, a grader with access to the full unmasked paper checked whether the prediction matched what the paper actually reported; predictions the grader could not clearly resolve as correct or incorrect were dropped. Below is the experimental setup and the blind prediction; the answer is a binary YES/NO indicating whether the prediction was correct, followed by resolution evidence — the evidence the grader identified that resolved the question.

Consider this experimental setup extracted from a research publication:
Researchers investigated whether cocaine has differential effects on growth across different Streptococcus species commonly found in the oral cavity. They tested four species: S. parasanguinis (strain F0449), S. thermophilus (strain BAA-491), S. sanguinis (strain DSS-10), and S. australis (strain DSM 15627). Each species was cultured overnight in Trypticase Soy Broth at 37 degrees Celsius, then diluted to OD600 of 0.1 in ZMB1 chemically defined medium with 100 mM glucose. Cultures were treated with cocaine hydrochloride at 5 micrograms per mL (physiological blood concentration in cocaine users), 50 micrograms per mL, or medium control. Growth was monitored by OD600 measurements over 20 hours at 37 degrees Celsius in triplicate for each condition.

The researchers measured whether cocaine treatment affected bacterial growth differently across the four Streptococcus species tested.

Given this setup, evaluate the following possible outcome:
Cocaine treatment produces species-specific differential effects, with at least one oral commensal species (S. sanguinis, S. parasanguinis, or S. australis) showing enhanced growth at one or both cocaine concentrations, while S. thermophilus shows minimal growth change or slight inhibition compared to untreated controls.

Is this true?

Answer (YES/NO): YES